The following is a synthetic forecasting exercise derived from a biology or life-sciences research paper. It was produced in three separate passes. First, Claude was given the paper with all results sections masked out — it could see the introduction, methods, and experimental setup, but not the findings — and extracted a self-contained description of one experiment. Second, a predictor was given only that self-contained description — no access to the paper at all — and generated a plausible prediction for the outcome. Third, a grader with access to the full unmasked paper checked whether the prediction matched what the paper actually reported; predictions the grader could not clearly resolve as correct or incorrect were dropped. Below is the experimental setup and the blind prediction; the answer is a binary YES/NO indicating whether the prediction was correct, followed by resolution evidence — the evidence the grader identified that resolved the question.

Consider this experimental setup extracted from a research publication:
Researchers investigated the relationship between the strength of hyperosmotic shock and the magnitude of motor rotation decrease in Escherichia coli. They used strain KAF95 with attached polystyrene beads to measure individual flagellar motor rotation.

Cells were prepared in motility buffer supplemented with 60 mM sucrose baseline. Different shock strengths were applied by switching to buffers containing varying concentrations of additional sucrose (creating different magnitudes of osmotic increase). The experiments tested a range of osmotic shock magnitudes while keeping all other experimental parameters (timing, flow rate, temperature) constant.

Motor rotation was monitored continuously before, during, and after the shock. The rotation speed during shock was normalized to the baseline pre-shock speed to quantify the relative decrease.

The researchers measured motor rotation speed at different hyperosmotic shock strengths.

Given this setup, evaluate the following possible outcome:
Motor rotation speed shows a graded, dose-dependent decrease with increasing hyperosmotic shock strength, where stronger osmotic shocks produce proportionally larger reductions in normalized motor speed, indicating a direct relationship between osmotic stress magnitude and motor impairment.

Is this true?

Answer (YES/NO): YES